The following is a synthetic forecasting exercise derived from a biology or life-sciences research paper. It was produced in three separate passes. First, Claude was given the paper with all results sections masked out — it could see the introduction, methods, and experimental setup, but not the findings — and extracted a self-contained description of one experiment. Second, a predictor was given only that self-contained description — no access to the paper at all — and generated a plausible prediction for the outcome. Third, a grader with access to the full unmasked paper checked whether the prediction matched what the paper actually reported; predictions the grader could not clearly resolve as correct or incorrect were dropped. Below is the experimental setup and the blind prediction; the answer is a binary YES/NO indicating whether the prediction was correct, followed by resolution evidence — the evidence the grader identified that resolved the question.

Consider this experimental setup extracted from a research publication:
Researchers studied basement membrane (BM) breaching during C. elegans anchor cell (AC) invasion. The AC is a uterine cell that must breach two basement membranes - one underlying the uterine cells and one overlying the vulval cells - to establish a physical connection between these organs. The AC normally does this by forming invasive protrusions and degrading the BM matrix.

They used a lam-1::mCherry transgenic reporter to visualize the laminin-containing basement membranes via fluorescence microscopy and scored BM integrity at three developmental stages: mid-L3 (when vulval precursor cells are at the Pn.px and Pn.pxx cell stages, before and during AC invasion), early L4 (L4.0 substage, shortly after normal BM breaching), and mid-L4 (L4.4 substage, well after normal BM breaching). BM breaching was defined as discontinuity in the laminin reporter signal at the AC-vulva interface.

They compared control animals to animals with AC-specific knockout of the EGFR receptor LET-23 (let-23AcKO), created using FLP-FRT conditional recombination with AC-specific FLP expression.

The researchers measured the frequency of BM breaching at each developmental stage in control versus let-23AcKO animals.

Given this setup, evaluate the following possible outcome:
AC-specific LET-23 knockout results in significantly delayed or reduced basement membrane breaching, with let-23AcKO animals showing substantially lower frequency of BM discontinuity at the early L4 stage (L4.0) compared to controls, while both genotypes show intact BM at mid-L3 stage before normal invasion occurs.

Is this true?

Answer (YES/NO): NO